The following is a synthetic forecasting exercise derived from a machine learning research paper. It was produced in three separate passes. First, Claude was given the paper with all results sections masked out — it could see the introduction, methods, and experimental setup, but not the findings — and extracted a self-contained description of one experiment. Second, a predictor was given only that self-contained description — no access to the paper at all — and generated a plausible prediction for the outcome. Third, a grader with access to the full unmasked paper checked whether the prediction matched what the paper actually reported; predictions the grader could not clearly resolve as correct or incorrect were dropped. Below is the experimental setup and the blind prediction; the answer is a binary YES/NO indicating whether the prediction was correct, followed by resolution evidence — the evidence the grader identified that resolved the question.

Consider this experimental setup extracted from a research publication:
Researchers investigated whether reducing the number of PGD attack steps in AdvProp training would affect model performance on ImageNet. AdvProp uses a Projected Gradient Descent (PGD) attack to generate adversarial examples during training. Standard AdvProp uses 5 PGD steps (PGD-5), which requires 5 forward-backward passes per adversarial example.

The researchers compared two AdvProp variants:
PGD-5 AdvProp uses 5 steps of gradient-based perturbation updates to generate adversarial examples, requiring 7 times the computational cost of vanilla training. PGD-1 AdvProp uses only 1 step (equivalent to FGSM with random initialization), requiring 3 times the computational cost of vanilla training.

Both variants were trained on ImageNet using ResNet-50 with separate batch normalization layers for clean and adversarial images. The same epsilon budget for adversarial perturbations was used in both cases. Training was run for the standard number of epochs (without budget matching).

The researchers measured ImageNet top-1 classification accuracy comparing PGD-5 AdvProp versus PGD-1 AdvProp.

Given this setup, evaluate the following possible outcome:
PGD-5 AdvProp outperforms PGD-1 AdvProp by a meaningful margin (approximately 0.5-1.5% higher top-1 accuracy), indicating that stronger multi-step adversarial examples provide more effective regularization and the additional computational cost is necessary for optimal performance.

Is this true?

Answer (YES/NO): NO